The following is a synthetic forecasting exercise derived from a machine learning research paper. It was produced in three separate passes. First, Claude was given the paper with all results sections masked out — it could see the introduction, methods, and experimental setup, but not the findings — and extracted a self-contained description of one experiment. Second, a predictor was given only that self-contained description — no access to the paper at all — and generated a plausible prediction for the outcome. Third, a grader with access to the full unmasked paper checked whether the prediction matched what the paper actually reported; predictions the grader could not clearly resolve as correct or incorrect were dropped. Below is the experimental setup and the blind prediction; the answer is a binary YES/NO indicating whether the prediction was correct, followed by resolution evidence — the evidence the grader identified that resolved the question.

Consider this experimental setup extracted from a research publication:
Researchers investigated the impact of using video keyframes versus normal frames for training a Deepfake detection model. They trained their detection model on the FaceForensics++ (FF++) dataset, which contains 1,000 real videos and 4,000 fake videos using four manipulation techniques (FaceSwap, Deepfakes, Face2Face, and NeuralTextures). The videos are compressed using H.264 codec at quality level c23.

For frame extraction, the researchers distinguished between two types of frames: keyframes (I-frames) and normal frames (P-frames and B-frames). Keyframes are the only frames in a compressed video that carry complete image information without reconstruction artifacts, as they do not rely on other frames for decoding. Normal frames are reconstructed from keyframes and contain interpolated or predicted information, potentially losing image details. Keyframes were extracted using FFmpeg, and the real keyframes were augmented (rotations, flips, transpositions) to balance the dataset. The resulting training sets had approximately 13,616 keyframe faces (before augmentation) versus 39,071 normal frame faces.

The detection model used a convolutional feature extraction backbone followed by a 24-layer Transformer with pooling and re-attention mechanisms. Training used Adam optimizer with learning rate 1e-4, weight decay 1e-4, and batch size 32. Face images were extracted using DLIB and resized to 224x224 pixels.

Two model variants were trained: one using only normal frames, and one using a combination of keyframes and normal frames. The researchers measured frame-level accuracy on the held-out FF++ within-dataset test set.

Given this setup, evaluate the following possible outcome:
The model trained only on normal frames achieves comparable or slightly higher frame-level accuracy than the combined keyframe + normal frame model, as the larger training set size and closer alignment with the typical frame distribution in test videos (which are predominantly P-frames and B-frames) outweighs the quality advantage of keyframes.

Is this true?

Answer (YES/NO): NO